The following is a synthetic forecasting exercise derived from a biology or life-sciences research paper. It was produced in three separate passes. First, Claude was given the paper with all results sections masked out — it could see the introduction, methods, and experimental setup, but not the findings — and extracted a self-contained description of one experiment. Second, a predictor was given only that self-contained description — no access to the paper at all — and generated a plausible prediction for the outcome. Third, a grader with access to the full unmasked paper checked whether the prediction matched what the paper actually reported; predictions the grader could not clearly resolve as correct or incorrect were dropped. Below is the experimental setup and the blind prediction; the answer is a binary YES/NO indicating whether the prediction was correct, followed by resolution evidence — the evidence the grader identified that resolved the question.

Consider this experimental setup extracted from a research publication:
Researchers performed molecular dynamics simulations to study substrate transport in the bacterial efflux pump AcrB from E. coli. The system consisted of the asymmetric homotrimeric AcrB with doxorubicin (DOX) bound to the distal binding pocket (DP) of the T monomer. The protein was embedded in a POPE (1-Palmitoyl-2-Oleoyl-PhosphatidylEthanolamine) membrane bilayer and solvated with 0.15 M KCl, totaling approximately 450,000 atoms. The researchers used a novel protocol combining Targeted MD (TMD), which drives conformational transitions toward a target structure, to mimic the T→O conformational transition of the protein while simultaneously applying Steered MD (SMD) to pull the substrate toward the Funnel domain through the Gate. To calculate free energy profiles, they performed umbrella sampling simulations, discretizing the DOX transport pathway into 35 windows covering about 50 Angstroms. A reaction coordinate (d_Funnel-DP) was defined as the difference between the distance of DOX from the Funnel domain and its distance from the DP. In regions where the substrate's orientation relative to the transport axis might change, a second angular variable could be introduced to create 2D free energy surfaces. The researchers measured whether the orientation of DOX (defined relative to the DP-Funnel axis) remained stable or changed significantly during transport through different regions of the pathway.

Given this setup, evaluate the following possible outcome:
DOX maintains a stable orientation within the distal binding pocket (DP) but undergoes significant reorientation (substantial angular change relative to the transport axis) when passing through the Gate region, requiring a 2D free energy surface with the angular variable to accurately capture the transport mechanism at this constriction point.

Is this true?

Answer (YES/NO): YES